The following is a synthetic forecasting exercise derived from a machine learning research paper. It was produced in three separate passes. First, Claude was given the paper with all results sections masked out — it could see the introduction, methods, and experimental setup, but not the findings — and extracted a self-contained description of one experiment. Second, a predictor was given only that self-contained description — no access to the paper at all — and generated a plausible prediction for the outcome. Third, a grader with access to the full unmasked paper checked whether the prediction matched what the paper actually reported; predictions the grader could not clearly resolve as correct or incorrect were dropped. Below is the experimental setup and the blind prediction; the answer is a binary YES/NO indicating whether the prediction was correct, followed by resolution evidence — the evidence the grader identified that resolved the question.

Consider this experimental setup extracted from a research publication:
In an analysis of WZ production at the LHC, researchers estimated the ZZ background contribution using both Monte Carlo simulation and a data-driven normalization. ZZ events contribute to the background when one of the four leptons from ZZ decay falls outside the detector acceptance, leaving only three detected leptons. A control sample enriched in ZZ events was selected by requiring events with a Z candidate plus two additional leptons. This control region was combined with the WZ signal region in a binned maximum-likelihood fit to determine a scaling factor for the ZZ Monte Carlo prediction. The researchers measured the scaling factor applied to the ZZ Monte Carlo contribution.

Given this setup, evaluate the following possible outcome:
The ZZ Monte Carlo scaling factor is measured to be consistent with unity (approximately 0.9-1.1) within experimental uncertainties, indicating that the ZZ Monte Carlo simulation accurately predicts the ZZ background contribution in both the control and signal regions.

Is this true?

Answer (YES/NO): NO